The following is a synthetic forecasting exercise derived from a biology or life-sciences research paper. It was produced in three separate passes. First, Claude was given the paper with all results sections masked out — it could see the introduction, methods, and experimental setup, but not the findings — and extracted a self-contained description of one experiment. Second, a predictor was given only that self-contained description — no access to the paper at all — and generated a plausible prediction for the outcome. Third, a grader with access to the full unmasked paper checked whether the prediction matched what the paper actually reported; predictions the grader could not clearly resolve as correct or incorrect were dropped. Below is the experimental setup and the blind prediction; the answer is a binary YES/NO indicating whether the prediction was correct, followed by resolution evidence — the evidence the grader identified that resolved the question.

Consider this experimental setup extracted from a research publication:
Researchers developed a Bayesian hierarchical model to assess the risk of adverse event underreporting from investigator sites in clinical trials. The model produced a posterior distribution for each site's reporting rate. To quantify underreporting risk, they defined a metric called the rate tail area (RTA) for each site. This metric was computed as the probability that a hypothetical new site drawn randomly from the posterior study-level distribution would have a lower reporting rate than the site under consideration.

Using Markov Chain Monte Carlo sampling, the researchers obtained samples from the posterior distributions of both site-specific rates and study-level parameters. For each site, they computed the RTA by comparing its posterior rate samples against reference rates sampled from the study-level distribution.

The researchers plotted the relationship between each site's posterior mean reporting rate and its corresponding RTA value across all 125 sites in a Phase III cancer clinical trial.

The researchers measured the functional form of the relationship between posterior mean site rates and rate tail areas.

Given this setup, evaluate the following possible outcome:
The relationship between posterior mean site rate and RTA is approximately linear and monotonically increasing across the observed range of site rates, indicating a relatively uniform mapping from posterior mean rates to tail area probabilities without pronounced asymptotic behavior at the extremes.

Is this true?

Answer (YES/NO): NO